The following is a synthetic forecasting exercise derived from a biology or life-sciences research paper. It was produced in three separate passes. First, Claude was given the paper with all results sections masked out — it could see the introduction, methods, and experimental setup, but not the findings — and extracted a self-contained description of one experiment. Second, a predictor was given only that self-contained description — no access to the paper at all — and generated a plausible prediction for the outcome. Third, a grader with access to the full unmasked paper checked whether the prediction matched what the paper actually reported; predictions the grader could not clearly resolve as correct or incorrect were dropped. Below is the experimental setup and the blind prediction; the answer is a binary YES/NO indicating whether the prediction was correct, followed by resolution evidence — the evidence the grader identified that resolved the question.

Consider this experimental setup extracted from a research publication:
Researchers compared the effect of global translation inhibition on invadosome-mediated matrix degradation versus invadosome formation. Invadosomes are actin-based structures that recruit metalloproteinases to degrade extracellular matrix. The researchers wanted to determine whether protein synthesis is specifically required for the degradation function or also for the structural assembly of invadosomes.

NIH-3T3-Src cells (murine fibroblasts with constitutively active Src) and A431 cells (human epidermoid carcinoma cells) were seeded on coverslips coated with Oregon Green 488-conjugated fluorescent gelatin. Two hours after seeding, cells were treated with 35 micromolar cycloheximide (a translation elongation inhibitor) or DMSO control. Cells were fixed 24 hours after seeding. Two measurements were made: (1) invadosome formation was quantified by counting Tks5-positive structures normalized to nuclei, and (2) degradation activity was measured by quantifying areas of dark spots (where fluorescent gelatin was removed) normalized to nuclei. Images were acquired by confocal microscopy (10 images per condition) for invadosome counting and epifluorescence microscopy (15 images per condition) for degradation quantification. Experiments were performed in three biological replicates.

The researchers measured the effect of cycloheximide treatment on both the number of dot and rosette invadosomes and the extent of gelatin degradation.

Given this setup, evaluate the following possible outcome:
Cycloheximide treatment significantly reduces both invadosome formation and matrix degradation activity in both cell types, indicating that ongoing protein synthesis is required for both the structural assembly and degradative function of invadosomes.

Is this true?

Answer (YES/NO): NO